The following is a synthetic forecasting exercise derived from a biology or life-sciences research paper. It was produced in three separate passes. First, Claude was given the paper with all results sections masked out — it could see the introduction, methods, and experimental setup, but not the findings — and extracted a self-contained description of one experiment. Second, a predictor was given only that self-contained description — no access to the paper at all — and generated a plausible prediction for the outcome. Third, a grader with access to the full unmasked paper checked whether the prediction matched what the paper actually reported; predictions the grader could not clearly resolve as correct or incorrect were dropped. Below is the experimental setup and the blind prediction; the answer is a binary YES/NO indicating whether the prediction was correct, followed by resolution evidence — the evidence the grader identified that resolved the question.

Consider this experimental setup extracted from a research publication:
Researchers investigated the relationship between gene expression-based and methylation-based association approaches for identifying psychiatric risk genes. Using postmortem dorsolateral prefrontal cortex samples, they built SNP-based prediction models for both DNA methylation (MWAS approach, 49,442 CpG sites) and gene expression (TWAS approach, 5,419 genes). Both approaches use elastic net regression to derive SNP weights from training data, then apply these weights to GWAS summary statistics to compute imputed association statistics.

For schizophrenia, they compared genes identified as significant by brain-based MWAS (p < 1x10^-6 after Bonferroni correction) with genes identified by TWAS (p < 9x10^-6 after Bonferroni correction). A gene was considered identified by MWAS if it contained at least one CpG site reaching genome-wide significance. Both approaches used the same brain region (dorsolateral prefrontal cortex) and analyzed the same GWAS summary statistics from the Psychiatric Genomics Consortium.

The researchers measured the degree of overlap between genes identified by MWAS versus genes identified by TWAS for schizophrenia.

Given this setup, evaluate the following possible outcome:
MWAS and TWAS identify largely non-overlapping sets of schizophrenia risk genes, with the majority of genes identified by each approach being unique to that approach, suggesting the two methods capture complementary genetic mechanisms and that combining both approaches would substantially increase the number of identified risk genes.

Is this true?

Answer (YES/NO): YES